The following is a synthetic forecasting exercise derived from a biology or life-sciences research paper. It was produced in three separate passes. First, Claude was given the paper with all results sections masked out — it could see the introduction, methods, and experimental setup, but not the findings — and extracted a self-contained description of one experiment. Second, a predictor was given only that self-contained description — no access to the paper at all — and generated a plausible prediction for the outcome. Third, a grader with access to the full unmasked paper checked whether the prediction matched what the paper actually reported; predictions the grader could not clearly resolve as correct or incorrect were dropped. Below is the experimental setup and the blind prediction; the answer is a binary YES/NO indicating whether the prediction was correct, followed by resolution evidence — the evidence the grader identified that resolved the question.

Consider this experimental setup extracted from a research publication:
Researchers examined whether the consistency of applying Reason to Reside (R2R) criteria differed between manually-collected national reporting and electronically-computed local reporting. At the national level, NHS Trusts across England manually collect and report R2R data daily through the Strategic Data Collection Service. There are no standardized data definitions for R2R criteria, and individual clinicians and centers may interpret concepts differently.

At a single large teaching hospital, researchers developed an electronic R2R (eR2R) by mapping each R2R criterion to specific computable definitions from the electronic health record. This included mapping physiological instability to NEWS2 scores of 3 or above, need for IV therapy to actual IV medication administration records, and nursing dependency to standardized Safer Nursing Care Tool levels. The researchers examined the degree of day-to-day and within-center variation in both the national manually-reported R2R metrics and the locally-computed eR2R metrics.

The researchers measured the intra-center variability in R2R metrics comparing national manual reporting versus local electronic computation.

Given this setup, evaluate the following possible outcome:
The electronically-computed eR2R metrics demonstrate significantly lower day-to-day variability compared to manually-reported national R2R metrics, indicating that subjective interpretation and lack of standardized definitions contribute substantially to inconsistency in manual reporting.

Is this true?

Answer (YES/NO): YES